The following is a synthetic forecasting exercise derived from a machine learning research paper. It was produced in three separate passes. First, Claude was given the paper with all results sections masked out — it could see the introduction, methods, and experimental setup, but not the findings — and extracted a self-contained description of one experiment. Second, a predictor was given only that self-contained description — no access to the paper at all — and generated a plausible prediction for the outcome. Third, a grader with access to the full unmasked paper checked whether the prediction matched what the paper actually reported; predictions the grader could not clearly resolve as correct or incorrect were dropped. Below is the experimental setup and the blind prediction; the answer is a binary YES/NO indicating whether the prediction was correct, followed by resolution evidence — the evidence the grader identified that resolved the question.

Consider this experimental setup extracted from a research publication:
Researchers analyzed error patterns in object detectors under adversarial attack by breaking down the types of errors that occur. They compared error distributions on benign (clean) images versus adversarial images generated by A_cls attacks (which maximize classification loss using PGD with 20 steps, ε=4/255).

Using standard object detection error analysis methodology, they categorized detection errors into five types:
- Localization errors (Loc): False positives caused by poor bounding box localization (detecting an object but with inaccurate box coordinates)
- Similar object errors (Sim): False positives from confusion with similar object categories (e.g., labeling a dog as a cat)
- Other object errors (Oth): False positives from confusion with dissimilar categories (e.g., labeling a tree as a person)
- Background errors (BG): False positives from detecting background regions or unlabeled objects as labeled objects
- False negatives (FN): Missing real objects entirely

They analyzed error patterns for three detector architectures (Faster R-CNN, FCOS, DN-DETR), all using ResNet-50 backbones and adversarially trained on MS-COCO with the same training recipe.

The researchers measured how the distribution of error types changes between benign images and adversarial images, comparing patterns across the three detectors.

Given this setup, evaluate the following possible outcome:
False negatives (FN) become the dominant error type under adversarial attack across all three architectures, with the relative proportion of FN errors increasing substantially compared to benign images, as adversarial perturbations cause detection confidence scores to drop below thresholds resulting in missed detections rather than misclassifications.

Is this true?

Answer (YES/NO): NO